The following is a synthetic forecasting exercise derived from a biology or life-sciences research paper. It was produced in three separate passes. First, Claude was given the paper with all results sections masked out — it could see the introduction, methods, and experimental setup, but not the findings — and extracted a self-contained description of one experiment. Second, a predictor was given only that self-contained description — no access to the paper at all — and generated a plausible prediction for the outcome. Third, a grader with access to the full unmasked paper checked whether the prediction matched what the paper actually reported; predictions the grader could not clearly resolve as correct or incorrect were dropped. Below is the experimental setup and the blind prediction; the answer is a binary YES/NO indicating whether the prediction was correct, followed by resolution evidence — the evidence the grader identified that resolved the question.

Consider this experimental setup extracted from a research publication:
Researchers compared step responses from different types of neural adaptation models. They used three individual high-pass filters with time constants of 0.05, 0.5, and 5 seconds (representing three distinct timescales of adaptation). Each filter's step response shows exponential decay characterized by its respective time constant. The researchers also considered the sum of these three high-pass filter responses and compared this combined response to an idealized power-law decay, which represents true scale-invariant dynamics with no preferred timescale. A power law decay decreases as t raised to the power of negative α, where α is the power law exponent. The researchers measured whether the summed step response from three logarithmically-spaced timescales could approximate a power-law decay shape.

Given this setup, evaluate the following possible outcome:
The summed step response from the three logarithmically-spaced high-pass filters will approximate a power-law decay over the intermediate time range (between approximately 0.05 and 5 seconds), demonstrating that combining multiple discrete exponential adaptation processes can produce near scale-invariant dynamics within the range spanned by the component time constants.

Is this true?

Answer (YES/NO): YES